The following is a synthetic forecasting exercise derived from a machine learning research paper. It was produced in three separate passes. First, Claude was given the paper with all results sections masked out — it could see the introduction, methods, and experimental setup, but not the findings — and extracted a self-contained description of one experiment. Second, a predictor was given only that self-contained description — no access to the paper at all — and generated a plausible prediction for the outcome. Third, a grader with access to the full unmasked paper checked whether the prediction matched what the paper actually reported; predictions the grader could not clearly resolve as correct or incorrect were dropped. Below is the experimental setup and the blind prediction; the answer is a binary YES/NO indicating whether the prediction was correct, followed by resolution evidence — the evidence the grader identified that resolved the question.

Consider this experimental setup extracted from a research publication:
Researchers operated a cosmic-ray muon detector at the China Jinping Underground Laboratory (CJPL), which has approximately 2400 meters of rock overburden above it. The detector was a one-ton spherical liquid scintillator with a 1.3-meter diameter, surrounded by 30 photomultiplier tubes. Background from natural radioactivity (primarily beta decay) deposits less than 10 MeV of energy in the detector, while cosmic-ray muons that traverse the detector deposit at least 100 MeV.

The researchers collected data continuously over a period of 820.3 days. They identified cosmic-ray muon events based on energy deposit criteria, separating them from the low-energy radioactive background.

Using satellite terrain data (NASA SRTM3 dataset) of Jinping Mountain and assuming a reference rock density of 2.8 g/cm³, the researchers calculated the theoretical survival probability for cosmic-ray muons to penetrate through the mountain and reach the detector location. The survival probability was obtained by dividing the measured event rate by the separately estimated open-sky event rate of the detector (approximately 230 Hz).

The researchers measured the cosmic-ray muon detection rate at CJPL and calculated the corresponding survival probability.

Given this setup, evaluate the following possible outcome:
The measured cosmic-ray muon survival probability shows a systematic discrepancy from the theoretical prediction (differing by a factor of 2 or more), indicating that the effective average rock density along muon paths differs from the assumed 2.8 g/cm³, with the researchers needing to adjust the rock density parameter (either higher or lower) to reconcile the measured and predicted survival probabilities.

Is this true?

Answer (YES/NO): NO